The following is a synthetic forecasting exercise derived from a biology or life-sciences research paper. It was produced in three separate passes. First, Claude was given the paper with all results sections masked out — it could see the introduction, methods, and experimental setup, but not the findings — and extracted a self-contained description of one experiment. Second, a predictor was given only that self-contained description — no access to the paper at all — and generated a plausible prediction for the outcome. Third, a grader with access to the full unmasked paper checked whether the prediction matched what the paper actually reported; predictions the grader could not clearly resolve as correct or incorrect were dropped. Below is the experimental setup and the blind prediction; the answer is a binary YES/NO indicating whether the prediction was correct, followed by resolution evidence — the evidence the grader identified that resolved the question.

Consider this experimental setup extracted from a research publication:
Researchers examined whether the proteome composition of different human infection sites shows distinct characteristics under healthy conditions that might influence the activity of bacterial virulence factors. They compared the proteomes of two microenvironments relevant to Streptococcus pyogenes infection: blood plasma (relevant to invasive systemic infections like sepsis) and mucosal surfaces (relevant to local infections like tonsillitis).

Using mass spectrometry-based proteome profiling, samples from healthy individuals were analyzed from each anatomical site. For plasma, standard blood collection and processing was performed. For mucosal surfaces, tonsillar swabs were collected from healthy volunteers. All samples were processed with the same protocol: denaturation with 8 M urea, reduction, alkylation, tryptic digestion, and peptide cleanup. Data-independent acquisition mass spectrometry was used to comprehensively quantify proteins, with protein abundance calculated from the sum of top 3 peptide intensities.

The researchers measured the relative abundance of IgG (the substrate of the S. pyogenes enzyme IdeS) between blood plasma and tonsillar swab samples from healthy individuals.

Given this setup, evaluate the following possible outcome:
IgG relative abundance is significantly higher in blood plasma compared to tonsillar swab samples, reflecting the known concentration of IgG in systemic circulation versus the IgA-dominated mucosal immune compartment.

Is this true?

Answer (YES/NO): YES